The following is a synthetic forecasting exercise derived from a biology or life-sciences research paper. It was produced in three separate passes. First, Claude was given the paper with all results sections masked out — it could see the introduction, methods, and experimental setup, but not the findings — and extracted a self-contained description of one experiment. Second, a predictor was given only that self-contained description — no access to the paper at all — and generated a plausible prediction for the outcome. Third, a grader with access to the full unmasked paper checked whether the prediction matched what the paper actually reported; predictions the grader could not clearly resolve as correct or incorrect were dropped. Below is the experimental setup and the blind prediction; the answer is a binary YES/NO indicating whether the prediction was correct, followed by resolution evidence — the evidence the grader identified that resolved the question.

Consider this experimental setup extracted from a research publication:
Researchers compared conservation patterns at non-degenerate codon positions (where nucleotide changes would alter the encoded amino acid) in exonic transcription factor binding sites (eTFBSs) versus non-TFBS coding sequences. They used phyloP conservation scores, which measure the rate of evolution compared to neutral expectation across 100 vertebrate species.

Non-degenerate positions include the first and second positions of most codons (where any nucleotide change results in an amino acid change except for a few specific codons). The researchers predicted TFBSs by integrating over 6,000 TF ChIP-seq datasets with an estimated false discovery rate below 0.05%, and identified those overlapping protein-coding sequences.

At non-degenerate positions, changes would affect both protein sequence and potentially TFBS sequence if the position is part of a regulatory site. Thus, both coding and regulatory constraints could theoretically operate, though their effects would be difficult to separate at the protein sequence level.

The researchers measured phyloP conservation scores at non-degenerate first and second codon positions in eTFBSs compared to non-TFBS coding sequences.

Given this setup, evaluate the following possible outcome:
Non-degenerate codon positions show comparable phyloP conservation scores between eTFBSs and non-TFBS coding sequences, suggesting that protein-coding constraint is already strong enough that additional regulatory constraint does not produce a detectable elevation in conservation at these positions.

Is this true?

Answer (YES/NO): NO